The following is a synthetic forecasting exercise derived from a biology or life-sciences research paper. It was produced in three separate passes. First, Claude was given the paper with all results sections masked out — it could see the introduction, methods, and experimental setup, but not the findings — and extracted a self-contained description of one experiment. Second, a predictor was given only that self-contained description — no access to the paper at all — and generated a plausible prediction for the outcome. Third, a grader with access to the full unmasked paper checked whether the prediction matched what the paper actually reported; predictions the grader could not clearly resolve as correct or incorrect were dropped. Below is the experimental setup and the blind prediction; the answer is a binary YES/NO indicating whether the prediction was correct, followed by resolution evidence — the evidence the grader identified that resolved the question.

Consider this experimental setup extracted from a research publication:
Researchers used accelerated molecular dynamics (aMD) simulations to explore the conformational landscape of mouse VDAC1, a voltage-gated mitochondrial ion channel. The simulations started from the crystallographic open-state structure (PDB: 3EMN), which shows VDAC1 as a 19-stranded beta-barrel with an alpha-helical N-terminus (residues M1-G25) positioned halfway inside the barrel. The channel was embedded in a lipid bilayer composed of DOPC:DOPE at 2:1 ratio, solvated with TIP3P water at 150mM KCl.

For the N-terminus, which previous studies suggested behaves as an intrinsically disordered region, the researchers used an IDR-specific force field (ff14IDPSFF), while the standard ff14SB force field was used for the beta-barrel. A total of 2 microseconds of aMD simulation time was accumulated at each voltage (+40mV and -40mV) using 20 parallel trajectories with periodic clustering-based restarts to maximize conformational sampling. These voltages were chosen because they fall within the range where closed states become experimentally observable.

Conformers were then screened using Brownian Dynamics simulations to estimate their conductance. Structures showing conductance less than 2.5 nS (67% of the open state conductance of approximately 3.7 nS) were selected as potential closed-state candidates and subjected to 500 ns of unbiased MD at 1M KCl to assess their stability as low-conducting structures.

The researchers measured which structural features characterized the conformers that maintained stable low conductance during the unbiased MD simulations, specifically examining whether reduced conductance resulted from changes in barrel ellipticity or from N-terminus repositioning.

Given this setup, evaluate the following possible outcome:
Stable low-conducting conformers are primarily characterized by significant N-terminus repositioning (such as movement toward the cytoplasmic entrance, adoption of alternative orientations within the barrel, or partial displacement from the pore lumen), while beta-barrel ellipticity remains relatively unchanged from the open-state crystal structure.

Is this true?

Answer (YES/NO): NO